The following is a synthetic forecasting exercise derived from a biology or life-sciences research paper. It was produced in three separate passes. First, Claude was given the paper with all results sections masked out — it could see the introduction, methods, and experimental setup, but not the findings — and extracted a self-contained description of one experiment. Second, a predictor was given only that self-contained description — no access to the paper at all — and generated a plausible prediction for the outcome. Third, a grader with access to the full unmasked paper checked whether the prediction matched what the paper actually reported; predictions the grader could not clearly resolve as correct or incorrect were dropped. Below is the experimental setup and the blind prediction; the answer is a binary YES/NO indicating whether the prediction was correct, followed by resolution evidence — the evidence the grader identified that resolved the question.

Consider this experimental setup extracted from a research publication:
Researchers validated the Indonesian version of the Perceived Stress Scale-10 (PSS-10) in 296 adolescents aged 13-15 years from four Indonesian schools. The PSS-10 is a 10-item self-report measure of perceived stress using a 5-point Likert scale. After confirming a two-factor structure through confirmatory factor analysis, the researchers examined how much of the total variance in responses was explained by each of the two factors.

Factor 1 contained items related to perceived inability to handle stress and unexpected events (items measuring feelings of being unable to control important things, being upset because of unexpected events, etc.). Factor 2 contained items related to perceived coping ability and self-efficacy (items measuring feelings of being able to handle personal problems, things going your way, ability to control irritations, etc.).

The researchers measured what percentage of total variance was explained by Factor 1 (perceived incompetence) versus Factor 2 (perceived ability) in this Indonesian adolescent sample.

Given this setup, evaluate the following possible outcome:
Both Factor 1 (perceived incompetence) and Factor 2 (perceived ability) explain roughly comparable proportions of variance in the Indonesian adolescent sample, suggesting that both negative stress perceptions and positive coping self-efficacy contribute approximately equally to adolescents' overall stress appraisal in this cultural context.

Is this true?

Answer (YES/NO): NO